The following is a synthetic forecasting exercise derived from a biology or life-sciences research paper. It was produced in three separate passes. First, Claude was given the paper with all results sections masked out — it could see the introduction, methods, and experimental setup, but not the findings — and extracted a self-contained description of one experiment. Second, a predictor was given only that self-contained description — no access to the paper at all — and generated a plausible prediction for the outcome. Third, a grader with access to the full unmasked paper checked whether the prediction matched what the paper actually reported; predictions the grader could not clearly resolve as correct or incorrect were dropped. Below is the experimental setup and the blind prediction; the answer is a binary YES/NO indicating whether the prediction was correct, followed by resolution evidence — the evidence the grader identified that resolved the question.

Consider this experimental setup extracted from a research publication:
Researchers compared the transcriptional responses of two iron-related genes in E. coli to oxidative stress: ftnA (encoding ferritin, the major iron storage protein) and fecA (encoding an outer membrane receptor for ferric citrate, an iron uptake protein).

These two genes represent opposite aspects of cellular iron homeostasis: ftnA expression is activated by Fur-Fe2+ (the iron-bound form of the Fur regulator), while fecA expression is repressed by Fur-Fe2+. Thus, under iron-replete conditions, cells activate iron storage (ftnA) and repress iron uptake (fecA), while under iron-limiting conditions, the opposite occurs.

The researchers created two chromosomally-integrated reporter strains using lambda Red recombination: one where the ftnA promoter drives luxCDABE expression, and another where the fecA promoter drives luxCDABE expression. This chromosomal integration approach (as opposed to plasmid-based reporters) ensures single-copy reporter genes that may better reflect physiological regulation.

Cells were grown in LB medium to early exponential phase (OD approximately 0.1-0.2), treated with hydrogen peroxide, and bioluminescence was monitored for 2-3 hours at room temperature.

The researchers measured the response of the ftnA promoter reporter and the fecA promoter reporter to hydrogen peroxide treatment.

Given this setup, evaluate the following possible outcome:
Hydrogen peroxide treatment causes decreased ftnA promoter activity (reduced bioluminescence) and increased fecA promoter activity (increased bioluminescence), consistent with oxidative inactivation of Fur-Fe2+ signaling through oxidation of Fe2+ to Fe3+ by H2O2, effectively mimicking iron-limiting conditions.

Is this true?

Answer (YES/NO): NO